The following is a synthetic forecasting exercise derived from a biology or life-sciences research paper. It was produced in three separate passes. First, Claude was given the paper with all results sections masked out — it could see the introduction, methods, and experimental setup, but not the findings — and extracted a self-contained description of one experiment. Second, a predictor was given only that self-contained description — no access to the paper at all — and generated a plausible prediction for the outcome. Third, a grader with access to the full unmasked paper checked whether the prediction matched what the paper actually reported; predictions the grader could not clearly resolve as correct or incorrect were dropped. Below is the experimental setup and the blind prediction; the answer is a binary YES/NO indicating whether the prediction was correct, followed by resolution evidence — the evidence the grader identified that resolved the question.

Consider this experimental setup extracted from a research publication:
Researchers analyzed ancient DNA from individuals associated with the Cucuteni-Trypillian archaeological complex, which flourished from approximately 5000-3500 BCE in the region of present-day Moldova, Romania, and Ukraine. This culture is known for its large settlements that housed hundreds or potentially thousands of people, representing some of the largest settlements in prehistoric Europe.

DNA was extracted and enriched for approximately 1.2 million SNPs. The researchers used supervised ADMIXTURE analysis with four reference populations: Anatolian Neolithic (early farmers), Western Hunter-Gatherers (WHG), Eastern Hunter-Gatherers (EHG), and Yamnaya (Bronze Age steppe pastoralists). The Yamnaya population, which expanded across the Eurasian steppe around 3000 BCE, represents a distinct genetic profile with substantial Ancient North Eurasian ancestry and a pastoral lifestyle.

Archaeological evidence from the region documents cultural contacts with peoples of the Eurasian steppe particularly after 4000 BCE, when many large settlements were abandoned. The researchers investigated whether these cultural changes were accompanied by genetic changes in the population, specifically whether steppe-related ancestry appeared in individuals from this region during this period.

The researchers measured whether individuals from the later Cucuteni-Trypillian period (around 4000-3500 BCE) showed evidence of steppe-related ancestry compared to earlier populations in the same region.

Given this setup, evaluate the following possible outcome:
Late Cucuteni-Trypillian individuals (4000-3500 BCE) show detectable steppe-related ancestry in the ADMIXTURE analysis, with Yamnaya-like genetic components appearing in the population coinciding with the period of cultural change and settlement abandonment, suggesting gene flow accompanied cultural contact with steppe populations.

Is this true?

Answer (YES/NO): NO